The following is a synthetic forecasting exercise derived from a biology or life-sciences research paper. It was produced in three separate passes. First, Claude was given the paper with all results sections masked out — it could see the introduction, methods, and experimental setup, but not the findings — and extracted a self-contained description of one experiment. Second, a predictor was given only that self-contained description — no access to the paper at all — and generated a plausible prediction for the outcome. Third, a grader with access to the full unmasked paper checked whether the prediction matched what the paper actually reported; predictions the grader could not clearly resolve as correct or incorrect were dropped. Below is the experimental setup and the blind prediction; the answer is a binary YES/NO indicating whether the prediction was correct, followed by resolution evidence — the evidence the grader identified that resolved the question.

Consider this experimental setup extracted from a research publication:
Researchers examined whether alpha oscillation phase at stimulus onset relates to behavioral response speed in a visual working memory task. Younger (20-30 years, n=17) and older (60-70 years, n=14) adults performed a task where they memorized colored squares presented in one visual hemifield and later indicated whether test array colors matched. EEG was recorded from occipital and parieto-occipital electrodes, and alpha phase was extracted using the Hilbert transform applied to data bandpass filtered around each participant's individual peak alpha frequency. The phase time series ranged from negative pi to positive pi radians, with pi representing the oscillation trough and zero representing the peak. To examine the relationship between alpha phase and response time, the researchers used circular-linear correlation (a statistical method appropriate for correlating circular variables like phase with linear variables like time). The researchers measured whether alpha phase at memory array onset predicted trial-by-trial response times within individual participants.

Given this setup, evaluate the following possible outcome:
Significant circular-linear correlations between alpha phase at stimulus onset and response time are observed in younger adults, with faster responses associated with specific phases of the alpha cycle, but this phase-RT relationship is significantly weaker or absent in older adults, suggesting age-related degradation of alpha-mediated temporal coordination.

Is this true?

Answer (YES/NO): YES